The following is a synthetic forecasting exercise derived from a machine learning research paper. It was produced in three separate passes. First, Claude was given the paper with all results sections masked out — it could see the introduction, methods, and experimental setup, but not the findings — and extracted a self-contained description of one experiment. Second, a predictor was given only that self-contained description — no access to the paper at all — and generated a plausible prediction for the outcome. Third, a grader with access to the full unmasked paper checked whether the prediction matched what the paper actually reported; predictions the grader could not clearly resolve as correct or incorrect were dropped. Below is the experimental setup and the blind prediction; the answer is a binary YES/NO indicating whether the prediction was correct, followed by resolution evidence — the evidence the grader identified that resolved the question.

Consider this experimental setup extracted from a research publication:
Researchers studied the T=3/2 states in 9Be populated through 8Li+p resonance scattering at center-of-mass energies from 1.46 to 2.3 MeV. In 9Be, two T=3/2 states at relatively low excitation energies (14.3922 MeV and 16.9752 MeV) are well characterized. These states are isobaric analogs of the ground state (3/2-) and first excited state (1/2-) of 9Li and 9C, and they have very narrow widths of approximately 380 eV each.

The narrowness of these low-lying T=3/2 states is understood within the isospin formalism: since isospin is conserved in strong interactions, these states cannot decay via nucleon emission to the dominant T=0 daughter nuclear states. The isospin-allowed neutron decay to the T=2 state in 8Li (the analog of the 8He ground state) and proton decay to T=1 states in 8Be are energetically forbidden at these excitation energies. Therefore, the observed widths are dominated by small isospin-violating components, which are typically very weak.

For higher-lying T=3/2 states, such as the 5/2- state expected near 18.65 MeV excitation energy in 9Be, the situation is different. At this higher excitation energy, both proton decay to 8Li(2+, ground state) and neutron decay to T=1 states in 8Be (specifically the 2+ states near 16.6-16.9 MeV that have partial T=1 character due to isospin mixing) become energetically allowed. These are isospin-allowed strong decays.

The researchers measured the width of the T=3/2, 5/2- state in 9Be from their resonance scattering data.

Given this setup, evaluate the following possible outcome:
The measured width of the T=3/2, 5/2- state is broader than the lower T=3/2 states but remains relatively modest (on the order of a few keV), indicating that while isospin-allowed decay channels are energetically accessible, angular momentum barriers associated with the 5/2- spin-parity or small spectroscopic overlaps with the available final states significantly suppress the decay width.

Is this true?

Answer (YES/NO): NO